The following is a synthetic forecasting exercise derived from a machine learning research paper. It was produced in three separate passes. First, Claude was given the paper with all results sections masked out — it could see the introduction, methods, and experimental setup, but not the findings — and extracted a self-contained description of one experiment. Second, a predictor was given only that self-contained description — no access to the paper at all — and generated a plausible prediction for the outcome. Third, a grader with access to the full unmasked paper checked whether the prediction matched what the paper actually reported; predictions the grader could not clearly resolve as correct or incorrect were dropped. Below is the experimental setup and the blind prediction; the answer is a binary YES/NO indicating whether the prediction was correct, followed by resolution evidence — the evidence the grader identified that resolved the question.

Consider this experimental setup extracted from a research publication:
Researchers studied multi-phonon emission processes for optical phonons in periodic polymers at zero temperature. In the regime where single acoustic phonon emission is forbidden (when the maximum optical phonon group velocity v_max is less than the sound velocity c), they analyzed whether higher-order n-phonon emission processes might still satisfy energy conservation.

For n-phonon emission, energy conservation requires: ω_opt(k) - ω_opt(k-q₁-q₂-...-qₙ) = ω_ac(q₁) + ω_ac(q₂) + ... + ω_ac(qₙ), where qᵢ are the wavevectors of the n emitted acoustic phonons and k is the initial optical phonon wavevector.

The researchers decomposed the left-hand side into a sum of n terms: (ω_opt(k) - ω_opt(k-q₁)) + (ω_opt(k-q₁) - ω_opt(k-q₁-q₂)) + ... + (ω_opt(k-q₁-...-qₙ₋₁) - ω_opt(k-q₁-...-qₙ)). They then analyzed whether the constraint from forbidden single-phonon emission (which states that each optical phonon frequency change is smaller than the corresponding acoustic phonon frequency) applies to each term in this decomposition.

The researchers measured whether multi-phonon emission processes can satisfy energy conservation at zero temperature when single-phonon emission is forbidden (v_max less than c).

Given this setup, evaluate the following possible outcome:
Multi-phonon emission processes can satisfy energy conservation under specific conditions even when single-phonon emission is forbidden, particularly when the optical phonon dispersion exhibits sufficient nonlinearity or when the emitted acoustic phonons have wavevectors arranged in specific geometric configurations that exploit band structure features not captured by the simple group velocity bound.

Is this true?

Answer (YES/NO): NO